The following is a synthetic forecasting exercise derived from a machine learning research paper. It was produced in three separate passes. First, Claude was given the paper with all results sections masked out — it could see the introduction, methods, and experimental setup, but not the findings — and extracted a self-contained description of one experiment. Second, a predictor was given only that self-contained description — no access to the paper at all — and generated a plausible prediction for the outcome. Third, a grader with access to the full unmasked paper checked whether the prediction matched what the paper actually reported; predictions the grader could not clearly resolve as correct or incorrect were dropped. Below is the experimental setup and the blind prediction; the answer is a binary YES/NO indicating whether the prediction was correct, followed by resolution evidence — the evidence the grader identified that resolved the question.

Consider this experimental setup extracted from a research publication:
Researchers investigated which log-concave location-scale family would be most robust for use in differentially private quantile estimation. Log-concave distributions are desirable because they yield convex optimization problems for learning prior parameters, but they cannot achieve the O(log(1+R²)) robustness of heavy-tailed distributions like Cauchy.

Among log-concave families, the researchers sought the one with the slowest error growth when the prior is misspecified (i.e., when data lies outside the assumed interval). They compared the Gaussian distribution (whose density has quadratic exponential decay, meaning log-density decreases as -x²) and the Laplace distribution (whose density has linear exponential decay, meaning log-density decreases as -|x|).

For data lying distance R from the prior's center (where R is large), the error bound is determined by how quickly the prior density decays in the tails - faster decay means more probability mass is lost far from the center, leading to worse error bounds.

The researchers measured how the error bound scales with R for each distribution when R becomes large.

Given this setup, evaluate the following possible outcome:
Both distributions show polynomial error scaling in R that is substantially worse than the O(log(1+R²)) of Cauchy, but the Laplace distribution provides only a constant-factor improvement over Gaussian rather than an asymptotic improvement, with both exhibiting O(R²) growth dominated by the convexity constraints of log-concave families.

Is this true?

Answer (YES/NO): NO